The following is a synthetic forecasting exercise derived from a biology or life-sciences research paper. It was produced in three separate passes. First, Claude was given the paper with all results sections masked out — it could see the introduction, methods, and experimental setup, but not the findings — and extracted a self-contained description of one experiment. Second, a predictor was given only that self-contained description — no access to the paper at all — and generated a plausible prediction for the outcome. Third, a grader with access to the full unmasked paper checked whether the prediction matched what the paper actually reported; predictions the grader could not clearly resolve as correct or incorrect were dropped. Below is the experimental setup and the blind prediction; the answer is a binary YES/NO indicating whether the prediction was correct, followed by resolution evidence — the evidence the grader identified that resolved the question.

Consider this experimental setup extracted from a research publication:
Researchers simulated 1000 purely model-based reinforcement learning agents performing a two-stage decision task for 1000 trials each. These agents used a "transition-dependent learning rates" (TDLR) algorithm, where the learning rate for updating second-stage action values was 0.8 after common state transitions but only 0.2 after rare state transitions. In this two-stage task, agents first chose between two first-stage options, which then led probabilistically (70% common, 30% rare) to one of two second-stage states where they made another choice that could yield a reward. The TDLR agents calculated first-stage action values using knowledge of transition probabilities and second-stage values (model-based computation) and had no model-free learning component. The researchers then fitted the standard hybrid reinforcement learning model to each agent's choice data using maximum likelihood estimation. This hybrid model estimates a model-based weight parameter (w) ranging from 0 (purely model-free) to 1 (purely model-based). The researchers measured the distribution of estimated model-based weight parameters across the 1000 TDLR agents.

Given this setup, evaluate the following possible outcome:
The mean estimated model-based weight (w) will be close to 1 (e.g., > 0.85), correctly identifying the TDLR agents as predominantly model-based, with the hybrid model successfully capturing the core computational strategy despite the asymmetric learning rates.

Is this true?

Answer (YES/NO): NO